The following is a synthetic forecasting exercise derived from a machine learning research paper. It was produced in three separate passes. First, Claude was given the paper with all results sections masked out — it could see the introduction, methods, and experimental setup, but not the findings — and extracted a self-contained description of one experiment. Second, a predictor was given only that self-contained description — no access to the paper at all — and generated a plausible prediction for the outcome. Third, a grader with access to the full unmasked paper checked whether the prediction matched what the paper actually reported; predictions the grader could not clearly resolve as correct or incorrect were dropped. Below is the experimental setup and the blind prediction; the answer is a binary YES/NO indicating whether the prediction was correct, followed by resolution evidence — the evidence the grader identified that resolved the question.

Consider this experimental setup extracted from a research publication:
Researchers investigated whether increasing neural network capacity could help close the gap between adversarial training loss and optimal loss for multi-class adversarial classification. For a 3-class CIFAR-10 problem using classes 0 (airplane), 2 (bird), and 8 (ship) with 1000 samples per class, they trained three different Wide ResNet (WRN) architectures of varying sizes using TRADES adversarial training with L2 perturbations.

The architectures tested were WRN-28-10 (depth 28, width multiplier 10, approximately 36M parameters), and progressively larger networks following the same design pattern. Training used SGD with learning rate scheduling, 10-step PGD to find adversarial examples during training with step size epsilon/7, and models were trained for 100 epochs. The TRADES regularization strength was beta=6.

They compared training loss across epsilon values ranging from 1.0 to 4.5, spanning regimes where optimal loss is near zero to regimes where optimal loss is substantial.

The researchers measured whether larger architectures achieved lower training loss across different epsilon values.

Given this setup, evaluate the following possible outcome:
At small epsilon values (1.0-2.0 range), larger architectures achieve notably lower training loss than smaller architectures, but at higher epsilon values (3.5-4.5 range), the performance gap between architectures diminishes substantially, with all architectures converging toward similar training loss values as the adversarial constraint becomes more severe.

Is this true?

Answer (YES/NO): NO